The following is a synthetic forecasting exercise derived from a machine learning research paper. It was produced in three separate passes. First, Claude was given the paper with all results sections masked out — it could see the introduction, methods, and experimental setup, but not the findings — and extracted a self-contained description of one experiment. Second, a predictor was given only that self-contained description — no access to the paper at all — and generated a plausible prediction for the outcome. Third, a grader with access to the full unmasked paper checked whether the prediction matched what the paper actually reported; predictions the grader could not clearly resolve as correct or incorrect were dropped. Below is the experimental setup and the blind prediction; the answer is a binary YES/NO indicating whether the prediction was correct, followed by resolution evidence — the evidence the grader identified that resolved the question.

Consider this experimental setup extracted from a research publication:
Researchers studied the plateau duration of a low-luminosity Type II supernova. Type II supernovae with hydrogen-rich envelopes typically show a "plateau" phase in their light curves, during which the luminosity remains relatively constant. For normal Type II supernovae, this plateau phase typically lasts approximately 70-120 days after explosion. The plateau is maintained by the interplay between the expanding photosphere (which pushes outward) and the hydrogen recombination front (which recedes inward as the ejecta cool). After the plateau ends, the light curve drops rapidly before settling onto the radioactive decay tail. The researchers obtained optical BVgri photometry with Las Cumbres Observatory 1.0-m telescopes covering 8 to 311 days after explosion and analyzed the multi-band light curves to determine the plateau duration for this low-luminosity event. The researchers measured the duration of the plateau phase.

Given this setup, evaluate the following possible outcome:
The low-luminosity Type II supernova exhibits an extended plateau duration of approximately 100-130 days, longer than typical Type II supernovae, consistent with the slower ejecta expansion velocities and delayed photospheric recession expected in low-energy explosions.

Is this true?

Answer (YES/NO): NO